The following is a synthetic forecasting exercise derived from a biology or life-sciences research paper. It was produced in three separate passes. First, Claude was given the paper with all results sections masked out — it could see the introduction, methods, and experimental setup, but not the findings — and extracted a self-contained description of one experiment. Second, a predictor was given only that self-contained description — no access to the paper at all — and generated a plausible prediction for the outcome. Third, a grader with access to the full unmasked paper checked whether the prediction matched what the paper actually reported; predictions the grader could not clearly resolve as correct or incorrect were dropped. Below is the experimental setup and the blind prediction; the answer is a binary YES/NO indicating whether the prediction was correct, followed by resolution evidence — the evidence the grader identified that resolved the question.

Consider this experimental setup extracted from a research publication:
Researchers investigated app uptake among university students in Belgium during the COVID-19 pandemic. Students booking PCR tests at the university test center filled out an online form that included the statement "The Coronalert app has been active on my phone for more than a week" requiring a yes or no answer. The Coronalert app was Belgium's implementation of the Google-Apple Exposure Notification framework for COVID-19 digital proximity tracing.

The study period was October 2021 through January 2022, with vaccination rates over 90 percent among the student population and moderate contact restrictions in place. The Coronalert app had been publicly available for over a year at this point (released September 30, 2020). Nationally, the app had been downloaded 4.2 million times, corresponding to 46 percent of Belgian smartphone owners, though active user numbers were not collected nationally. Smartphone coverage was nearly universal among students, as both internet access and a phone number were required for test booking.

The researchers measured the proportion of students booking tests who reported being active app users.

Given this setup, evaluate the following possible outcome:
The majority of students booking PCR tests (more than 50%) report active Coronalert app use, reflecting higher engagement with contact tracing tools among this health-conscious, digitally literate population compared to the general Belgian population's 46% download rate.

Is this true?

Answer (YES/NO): NO